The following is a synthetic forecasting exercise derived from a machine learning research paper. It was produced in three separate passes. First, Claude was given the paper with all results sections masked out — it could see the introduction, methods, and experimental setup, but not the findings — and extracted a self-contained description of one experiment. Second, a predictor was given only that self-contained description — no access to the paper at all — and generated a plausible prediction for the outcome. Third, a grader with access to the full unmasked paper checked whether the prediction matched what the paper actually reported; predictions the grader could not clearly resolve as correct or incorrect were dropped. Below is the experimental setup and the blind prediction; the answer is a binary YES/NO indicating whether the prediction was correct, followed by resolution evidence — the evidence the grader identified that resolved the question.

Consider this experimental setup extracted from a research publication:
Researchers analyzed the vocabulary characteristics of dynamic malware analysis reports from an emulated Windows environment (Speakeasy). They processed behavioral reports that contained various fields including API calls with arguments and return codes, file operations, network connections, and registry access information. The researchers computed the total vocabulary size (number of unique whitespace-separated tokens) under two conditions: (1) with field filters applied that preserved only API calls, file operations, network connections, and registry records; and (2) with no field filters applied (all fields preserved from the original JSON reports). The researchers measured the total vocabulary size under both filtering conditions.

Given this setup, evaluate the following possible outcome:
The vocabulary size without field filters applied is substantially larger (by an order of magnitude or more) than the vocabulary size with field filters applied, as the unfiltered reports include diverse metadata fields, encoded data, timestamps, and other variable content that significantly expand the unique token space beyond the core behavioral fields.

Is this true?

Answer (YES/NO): NO